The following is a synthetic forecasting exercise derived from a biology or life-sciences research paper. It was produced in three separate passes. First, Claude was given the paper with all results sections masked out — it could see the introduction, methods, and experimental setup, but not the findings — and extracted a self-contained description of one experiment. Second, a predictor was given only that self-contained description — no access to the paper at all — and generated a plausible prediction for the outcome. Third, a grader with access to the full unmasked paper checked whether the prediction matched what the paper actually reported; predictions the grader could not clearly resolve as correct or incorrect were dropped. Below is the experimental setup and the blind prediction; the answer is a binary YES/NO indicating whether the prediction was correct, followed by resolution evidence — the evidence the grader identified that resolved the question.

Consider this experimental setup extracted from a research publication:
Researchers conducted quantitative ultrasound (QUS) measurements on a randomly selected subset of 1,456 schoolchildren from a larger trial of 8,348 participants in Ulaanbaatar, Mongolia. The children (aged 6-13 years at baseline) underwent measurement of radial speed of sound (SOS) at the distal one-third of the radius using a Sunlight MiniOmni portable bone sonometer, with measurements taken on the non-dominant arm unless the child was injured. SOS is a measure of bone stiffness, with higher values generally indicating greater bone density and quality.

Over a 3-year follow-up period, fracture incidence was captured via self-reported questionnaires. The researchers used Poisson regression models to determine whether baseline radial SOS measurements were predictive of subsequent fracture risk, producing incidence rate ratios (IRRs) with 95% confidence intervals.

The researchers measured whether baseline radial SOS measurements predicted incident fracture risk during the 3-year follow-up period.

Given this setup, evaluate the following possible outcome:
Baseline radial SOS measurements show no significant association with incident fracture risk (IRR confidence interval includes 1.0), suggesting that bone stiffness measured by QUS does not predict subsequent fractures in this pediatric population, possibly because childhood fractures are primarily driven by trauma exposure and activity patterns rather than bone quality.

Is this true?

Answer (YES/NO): YES